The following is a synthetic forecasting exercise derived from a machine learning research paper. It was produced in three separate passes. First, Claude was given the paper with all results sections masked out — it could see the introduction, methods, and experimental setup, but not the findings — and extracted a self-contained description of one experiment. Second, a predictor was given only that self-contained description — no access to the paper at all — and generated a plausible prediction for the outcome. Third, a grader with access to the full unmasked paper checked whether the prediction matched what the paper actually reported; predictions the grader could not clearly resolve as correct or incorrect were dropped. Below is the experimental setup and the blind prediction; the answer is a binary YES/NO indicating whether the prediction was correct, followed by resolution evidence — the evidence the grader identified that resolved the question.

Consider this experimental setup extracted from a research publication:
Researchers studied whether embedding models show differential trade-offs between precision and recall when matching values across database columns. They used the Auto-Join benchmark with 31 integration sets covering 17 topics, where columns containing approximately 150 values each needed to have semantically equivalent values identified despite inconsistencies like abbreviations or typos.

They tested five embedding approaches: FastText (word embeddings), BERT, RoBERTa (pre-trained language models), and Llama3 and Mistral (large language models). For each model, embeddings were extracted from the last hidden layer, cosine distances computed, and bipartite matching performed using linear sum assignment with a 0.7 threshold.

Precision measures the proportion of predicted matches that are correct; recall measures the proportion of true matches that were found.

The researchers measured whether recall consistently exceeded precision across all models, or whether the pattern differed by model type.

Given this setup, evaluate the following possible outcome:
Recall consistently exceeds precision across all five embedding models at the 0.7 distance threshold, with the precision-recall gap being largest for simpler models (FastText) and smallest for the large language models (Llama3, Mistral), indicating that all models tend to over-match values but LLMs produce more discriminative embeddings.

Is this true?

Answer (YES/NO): NO